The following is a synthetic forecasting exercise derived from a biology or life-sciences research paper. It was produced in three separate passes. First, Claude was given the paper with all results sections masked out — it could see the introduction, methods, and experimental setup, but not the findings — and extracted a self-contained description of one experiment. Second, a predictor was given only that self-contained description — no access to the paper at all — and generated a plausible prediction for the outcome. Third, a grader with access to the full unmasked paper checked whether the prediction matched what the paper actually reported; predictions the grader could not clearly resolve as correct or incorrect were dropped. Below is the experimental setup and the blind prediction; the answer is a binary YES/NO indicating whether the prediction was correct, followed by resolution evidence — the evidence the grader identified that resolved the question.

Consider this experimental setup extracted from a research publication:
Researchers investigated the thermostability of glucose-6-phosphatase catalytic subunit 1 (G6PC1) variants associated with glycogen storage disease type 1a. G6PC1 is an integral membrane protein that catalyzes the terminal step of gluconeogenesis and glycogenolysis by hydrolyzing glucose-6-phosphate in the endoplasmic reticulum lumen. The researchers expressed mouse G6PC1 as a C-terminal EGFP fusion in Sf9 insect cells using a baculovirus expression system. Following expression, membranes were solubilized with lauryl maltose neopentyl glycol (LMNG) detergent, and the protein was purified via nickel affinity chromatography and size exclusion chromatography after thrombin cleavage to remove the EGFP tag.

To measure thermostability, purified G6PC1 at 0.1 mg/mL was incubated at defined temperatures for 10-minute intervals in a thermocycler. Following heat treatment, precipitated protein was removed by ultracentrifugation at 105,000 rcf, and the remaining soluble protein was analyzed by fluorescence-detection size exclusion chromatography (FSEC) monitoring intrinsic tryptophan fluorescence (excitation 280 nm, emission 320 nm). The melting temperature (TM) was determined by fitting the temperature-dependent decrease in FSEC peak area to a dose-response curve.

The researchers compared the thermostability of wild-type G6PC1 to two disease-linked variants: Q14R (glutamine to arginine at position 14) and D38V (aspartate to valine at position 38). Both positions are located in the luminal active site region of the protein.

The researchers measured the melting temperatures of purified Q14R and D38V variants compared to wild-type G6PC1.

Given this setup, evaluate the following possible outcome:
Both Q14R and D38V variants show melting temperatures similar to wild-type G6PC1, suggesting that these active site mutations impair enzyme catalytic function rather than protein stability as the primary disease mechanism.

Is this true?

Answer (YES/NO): NO